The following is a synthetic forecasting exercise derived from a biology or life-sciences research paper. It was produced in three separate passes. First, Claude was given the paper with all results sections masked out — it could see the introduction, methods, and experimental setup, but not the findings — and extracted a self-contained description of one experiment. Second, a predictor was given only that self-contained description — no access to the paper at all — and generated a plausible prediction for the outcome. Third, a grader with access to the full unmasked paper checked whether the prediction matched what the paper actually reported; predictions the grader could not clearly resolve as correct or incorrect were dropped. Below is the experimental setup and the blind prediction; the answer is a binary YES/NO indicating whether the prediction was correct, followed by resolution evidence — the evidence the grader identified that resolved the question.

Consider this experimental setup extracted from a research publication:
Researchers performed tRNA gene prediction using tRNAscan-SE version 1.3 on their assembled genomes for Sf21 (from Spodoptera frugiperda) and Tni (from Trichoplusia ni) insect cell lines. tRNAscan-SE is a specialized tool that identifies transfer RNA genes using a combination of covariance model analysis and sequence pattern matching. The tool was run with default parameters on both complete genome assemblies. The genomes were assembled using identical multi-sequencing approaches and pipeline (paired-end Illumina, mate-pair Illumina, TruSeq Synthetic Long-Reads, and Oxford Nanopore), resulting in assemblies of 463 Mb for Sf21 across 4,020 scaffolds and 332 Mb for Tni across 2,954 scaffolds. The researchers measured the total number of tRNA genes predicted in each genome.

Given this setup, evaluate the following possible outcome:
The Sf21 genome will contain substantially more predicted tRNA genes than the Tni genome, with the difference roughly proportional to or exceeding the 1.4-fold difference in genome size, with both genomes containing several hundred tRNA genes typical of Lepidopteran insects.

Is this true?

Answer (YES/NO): NO